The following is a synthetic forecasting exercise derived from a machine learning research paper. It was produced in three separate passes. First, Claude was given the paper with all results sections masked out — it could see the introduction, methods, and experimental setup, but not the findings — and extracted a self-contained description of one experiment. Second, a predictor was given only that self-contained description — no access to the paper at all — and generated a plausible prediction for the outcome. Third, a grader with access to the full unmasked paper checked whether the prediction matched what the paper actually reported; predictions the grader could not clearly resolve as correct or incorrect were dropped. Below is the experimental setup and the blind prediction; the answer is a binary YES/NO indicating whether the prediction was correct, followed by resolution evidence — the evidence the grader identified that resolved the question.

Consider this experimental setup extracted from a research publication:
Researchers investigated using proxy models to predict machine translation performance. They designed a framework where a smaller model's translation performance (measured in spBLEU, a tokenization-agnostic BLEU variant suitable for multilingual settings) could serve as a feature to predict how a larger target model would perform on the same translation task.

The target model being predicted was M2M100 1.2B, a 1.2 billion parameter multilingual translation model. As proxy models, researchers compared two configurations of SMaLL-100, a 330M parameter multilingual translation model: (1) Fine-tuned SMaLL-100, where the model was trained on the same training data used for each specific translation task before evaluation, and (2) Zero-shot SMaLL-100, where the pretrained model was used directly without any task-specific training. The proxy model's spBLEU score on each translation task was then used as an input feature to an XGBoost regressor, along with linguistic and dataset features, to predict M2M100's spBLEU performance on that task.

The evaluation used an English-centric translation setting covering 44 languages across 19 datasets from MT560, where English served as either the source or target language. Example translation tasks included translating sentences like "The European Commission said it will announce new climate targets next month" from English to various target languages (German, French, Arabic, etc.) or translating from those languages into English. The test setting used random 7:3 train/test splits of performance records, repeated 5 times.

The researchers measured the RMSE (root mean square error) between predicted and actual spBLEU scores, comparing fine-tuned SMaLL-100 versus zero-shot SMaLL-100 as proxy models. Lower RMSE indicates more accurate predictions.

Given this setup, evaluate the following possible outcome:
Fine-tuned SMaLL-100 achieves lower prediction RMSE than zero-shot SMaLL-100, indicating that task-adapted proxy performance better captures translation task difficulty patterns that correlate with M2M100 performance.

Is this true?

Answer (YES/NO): YES